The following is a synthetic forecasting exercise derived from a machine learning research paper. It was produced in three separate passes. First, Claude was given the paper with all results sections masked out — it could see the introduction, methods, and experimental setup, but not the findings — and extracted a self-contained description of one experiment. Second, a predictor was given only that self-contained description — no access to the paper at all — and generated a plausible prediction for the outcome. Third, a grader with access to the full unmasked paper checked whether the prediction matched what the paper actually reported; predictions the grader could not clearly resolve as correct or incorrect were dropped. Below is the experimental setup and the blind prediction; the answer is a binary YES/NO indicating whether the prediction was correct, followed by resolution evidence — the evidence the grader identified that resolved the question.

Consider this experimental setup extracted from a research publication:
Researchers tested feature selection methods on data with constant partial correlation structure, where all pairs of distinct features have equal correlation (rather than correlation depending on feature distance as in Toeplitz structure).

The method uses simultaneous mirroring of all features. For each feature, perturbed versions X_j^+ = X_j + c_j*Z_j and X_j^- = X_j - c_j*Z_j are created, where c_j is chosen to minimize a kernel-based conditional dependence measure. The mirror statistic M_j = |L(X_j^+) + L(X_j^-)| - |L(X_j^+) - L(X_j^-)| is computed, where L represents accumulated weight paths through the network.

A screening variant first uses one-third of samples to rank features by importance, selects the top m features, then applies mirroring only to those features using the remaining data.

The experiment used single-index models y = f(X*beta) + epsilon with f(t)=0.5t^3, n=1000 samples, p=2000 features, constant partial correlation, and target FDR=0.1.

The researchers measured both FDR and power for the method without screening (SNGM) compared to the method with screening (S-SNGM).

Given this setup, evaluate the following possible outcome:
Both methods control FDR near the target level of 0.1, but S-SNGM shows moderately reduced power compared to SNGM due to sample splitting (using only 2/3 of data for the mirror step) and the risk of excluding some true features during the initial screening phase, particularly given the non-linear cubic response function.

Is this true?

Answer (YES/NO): NO